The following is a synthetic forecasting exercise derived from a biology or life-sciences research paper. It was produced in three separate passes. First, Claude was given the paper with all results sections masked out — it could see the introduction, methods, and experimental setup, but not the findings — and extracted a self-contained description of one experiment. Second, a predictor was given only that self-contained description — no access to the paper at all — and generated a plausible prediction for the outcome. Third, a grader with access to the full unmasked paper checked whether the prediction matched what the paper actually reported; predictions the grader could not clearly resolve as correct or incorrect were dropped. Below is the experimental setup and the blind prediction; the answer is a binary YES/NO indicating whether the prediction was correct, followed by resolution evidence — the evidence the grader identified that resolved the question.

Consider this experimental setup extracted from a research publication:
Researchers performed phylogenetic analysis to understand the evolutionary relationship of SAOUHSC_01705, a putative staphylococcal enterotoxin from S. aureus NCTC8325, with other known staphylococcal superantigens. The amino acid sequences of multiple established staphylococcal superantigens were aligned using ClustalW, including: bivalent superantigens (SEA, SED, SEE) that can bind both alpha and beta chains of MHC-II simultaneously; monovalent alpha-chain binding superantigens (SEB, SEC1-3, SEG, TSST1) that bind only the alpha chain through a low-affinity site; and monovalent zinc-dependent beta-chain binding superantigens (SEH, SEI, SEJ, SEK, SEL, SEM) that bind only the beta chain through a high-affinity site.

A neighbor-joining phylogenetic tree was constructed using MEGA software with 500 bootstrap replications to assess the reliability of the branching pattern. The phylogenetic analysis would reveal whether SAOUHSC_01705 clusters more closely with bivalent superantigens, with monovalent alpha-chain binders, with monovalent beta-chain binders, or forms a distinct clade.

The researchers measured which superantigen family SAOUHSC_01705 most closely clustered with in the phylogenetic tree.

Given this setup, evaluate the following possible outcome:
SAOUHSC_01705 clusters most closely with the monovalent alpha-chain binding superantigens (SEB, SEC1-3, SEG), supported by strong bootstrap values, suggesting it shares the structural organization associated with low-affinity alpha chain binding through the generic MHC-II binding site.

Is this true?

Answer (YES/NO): NO